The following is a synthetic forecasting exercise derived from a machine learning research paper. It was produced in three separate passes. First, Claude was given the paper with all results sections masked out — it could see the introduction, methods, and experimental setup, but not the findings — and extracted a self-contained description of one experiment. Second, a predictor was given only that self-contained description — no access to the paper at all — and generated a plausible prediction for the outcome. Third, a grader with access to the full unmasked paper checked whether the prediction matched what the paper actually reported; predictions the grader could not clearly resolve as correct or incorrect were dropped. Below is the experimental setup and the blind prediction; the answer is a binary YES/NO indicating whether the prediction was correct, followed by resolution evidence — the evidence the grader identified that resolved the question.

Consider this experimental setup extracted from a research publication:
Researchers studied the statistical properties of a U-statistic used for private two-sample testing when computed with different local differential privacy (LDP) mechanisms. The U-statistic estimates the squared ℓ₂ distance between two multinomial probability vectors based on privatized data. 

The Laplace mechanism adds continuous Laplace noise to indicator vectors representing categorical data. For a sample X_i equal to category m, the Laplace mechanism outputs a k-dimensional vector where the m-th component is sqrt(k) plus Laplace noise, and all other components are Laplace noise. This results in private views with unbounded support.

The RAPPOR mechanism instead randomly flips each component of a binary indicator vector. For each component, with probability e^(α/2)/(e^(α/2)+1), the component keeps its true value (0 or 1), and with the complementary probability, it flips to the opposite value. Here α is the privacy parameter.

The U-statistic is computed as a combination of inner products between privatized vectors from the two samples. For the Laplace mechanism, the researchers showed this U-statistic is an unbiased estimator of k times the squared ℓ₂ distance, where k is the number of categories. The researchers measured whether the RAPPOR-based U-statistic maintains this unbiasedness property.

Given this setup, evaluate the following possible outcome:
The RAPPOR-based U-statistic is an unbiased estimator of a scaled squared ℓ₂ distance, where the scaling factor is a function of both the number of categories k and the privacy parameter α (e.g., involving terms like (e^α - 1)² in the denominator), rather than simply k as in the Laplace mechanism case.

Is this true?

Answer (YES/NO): NO